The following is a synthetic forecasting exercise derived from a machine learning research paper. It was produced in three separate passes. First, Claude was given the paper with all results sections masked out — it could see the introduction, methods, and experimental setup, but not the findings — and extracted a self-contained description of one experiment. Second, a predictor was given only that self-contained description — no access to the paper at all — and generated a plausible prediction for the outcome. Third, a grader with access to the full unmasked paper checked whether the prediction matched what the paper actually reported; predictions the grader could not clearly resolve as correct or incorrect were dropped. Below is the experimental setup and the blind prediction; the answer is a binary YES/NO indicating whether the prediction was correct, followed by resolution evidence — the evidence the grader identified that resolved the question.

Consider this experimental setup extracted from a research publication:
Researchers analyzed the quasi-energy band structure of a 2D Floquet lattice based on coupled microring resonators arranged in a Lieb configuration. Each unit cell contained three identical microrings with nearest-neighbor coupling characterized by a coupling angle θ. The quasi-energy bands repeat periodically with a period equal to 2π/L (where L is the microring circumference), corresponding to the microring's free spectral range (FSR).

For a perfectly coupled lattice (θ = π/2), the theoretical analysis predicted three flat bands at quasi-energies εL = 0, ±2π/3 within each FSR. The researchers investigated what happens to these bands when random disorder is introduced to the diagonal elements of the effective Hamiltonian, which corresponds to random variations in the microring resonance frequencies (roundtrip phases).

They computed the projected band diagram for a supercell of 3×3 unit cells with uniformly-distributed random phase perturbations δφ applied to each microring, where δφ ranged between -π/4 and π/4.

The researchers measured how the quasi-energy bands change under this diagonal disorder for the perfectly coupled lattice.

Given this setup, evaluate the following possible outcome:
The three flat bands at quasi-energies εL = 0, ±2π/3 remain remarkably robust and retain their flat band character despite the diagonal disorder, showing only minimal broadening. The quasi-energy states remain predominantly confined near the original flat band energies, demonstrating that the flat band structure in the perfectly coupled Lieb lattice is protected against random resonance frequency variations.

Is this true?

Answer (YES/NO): NO